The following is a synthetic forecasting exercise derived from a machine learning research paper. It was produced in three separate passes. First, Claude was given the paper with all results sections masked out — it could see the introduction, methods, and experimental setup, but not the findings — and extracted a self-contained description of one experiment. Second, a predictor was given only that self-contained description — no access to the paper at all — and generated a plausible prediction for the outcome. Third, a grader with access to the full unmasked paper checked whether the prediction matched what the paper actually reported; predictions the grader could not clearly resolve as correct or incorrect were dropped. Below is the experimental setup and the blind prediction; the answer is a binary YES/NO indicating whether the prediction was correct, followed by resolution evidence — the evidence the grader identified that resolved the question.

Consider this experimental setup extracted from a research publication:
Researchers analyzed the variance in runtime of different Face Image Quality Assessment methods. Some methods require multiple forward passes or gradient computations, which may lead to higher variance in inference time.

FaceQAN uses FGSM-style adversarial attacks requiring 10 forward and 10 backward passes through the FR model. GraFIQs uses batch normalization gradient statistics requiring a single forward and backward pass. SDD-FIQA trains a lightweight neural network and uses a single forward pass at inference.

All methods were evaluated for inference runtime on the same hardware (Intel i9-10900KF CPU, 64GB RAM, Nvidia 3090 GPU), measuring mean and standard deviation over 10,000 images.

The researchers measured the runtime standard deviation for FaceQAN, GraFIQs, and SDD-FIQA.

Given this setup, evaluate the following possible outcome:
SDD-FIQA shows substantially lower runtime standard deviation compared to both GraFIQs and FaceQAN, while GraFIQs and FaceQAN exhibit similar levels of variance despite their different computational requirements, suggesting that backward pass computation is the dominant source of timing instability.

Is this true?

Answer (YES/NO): NO